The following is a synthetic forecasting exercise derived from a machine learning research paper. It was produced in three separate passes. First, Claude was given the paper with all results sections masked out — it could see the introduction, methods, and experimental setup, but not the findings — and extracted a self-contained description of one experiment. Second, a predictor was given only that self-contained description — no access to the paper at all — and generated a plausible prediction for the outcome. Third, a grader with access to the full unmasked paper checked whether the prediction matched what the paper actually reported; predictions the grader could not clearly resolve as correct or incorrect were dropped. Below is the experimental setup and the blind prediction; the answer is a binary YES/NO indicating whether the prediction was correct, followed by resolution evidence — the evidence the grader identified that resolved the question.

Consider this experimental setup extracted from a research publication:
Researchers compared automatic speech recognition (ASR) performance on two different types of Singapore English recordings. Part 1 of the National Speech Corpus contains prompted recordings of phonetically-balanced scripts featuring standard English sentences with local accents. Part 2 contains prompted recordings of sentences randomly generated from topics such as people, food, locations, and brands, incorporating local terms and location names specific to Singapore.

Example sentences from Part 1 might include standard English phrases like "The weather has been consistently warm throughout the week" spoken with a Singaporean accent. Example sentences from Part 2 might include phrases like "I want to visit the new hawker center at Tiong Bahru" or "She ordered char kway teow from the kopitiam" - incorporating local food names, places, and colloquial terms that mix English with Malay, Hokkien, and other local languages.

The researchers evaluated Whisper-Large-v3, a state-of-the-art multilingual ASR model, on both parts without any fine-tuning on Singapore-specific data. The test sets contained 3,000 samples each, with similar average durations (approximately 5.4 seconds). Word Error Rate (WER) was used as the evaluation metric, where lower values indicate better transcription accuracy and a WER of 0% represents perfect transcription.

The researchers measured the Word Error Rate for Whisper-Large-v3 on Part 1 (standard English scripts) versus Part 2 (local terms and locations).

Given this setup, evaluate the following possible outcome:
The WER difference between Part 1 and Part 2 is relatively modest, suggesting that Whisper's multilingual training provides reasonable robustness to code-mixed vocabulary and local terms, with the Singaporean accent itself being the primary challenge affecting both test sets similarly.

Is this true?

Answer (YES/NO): NO